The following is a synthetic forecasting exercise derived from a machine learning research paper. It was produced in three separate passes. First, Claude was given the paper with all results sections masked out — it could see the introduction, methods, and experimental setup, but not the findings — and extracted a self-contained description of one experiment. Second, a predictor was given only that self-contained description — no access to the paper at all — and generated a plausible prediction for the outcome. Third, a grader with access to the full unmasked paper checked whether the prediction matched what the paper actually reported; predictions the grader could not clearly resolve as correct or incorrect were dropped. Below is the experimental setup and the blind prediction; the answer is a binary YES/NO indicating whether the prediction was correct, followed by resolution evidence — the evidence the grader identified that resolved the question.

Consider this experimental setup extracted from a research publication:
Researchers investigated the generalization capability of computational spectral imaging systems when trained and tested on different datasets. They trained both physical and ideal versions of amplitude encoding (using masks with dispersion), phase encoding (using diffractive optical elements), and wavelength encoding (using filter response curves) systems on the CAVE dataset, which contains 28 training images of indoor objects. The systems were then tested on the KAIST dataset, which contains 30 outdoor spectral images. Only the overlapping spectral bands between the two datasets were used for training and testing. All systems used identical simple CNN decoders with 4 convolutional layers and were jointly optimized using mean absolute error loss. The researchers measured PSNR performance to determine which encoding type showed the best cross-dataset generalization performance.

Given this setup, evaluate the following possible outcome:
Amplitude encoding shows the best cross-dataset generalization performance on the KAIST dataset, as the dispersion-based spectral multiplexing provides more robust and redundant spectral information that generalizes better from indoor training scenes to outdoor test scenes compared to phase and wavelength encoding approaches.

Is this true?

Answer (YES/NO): YES